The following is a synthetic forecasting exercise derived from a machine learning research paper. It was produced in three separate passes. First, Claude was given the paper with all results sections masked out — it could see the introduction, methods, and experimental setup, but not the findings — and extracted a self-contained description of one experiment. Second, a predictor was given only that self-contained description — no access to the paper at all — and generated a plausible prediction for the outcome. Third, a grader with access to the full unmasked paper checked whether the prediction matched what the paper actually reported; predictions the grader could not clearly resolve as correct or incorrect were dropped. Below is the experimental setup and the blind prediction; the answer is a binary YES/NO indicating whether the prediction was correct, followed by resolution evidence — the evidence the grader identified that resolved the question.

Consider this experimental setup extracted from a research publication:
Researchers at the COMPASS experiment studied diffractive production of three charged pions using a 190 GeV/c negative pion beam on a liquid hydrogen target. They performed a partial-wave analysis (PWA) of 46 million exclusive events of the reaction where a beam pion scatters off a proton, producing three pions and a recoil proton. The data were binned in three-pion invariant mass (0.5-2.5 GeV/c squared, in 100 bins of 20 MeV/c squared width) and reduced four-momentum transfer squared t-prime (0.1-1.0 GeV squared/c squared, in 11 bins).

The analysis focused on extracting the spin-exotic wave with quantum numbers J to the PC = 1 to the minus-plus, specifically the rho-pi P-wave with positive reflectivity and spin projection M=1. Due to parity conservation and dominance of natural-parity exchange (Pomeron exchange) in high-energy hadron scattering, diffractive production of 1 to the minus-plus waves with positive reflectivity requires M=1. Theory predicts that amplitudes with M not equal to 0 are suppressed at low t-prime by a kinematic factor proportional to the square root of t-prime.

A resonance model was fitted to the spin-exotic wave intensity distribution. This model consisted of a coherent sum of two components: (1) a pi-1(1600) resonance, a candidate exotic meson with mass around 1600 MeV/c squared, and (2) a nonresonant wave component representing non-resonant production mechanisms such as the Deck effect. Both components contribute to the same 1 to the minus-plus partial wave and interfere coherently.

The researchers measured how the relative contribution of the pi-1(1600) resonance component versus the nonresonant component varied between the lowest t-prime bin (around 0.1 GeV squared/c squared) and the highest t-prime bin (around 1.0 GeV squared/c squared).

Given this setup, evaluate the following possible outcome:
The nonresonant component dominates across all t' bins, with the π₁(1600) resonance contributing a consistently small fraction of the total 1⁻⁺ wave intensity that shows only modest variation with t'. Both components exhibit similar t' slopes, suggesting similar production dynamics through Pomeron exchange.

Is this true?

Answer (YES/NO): NO